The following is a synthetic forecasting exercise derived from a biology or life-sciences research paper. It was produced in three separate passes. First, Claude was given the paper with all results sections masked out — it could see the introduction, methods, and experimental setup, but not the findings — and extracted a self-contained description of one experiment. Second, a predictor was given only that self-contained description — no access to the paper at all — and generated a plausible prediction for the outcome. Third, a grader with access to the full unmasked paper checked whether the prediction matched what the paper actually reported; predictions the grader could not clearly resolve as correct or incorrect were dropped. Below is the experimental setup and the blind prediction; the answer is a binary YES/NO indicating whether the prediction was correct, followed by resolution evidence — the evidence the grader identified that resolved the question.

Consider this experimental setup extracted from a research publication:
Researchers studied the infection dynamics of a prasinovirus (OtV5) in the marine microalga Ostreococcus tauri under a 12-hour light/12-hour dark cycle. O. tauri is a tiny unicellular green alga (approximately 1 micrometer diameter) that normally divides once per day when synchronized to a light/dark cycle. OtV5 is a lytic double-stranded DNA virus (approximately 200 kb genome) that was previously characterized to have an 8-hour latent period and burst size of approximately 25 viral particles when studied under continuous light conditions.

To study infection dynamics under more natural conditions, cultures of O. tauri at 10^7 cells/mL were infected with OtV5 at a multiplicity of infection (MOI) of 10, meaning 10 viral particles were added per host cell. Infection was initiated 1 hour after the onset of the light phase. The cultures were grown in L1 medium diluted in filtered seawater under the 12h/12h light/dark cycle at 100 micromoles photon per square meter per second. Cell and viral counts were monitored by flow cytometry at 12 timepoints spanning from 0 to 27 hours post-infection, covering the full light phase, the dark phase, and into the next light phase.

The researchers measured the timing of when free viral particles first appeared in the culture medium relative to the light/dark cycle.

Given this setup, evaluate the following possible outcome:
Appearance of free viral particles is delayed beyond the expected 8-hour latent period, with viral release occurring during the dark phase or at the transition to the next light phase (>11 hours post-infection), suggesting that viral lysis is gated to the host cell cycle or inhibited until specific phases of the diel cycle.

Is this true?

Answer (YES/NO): NO